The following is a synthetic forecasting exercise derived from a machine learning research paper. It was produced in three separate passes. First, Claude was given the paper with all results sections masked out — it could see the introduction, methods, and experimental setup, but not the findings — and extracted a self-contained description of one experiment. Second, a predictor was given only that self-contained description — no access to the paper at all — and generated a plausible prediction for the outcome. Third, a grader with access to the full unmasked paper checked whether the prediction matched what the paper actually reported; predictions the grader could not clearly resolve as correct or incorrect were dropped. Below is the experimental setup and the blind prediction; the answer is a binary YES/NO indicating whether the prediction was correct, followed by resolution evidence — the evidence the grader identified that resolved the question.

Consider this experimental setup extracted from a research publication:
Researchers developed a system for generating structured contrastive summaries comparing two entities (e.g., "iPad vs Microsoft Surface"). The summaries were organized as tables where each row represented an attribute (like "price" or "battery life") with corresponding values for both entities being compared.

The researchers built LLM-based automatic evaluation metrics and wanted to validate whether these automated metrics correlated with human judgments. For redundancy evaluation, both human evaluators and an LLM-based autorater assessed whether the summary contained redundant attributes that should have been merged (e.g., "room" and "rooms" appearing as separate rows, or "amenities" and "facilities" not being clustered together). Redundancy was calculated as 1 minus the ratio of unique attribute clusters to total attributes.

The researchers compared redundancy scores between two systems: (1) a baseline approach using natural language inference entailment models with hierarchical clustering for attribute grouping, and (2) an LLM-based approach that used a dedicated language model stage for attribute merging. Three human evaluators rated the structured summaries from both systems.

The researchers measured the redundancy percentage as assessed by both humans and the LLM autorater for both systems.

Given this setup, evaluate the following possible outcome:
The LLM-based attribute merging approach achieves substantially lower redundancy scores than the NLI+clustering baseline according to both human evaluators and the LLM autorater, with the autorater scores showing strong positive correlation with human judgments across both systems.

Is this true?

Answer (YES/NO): YES